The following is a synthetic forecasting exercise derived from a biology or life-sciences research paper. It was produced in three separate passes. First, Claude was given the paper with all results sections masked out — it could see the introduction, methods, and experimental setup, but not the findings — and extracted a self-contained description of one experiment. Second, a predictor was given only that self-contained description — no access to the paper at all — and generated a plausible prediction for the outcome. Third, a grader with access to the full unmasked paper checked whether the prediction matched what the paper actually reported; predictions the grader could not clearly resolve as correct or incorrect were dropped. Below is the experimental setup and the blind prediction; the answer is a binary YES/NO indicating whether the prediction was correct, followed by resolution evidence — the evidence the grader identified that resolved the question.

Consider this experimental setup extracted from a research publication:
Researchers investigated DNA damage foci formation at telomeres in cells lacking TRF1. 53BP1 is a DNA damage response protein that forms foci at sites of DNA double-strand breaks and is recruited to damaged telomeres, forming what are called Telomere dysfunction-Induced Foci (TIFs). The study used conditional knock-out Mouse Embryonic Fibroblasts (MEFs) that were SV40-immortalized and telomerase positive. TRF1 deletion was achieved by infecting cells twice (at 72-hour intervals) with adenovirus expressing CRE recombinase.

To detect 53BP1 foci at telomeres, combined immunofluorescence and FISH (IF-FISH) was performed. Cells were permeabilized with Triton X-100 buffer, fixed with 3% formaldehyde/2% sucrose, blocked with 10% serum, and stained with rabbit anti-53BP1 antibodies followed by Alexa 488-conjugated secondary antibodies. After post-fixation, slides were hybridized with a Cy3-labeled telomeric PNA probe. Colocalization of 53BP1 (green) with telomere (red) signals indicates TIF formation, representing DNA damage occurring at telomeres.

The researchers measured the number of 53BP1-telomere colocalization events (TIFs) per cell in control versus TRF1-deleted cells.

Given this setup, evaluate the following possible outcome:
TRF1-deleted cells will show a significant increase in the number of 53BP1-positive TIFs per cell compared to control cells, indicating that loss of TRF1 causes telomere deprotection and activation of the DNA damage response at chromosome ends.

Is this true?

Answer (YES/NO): YES